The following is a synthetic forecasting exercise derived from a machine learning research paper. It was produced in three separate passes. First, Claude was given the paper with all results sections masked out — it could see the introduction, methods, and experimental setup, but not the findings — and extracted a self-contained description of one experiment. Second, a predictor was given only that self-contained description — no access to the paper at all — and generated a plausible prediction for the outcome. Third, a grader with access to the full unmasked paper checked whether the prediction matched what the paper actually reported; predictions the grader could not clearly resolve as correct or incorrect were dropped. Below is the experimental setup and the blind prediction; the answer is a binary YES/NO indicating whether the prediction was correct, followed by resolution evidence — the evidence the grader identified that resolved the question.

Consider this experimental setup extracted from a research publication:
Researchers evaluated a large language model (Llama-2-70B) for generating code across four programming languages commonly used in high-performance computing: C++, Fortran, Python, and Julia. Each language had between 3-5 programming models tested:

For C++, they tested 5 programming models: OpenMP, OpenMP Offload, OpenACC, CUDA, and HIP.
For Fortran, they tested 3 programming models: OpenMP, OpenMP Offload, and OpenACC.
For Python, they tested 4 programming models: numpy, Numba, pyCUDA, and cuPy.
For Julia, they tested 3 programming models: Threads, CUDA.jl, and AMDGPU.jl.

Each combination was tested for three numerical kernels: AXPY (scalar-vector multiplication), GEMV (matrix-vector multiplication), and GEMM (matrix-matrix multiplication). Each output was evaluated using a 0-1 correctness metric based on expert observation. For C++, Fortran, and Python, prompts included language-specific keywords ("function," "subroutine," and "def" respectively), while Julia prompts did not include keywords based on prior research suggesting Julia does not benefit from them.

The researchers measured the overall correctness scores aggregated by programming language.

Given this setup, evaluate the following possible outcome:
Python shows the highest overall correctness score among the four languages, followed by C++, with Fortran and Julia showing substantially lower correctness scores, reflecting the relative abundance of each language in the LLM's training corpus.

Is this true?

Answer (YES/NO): NO